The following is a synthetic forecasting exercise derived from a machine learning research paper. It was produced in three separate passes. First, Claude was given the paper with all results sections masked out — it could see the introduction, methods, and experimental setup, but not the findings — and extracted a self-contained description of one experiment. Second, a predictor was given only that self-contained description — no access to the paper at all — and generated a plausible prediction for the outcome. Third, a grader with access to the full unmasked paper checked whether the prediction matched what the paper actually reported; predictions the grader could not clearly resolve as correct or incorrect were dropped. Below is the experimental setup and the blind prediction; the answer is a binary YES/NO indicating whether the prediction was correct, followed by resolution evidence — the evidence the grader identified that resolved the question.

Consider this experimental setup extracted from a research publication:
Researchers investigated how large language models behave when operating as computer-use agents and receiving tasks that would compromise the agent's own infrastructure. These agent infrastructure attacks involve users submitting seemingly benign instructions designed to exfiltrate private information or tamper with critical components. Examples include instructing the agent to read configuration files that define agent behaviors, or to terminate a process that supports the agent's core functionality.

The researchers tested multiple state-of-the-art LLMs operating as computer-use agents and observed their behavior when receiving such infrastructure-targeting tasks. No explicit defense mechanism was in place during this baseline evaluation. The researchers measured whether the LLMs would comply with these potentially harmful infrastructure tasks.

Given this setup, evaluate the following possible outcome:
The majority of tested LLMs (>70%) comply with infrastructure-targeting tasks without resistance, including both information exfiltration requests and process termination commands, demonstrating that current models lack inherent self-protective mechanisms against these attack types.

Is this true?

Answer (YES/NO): YES